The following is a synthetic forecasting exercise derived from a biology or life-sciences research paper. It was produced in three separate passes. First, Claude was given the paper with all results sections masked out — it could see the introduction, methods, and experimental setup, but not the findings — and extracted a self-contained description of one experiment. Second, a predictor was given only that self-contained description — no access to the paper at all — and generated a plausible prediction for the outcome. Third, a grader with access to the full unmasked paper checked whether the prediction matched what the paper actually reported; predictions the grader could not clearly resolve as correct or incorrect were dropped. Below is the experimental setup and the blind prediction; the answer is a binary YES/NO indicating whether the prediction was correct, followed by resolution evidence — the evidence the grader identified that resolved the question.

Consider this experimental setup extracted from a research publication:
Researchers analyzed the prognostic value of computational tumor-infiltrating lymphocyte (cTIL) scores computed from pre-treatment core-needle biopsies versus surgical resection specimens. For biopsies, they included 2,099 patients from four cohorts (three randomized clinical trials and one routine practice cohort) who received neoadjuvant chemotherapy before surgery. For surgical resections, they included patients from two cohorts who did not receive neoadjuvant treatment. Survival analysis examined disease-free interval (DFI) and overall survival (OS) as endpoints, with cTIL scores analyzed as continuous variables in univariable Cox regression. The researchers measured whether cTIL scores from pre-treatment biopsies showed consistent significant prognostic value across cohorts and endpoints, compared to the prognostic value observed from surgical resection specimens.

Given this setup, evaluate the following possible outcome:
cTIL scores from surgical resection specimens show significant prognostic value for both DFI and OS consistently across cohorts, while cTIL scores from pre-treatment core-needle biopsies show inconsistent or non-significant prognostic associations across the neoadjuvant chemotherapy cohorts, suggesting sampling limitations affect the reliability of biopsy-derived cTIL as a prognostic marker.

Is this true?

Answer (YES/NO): NO